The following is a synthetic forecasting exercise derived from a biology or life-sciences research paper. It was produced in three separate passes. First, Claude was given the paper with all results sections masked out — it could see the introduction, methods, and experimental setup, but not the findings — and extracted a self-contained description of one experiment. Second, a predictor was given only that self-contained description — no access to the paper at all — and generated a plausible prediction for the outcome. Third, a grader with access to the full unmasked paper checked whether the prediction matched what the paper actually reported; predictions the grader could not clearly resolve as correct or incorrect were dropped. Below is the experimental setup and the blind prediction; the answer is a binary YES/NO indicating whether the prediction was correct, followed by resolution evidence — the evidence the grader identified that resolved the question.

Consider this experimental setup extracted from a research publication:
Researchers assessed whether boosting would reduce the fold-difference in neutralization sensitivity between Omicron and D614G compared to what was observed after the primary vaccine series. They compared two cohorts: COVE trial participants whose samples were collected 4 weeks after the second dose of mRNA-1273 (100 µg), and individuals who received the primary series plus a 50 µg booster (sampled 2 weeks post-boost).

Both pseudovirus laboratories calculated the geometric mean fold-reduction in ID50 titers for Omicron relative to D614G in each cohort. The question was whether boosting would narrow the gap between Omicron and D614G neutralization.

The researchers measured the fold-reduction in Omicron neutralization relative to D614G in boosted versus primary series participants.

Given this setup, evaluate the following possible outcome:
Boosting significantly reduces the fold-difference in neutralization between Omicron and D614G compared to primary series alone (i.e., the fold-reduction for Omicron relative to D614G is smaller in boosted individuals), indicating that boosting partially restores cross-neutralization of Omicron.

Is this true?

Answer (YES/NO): YES